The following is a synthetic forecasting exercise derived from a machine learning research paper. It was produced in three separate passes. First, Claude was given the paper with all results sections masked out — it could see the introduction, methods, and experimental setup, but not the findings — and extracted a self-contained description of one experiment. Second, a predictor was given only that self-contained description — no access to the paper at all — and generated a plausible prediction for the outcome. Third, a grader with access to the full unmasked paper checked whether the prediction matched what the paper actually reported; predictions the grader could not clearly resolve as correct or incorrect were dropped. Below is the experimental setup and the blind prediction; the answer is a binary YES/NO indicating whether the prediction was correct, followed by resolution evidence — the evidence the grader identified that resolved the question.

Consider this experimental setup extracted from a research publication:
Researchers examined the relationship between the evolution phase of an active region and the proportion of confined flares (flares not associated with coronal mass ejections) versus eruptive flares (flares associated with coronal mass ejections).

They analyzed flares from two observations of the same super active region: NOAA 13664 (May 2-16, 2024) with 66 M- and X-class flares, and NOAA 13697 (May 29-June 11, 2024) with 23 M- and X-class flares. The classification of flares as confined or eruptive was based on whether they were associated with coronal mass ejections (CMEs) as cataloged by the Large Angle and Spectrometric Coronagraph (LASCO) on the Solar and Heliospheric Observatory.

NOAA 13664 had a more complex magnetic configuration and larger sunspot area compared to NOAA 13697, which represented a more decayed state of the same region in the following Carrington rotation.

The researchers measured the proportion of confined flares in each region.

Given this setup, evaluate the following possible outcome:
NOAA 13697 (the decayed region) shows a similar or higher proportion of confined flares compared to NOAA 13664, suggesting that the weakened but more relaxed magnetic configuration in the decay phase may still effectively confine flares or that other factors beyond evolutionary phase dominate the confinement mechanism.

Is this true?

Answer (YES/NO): YES